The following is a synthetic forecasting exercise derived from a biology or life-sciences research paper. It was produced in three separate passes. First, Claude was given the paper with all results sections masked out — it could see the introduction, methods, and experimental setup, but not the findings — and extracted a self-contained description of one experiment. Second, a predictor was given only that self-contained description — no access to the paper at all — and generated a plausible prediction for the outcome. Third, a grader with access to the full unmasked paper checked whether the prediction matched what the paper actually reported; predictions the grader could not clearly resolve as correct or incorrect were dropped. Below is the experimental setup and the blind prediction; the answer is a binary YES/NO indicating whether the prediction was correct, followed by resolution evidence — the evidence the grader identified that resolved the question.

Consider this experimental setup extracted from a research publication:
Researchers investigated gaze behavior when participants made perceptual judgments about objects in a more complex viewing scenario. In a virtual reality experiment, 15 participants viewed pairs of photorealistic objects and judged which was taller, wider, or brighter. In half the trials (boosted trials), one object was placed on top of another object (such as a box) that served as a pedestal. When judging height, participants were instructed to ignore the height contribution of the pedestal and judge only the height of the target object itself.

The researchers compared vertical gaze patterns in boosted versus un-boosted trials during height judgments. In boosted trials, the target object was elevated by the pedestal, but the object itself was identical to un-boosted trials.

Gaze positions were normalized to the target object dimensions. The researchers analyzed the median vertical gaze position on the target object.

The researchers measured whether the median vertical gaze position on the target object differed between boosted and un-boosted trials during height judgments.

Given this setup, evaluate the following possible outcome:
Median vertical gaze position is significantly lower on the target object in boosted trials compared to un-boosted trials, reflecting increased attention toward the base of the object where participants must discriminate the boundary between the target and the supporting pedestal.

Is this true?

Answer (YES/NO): YES